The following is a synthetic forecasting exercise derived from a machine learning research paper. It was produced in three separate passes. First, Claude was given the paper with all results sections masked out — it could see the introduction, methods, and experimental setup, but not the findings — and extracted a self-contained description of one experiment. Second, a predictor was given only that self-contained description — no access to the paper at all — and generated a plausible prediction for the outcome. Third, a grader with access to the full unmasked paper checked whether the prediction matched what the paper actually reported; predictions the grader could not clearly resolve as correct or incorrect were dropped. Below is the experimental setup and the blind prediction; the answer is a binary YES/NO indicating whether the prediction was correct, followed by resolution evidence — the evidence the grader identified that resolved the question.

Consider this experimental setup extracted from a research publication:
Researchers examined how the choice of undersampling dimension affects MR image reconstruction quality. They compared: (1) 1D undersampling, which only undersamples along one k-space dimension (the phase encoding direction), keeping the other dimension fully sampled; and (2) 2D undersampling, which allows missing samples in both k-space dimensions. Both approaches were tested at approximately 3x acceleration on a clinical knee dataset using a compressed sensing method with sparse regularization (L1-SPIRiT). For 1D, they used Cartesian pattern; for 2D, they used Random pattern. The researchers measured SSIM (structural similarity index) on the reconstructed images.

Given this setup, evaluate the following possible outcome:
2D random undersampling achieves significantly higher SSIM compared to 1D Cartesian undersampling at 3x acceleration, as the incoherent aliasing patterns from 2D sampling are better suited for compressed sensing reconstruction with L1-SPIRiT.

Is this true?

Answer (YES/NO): YES